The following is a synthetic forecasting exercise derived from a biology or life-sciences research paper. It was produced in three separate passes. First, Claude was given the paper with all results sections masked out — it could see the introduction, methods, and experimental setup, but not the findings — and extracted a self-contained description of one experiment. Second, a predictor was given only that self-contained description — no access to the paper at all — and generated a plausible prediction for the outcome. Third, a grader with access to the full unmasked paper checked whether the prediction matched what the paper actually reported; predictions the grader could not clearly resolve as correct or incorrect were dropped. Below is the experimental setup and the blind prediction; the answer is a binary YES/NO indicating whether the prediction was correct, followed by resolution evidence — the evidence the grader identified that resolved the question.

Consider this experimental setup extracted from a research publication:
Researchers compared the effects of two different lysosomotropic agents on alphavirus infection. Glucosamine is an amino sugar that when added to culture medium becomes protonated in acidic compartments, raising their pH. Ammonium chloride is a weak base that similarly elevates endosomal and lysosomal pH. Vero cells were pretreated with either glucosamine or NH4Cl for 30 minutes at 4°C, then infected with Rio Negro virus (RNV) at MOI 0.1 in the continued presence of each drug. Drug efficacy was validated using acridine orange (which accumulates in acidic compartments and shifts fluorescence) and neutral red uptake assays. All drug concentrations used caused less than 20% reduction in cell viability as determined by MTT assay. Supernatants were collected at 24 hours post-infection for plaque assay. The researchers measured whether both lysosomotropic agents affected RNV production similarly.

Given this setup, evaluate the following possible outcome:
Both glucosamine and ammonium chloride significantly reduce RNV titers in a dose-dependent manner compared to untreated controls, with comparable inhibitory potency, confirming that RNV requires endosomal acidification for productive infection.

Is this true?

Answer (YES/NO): NO